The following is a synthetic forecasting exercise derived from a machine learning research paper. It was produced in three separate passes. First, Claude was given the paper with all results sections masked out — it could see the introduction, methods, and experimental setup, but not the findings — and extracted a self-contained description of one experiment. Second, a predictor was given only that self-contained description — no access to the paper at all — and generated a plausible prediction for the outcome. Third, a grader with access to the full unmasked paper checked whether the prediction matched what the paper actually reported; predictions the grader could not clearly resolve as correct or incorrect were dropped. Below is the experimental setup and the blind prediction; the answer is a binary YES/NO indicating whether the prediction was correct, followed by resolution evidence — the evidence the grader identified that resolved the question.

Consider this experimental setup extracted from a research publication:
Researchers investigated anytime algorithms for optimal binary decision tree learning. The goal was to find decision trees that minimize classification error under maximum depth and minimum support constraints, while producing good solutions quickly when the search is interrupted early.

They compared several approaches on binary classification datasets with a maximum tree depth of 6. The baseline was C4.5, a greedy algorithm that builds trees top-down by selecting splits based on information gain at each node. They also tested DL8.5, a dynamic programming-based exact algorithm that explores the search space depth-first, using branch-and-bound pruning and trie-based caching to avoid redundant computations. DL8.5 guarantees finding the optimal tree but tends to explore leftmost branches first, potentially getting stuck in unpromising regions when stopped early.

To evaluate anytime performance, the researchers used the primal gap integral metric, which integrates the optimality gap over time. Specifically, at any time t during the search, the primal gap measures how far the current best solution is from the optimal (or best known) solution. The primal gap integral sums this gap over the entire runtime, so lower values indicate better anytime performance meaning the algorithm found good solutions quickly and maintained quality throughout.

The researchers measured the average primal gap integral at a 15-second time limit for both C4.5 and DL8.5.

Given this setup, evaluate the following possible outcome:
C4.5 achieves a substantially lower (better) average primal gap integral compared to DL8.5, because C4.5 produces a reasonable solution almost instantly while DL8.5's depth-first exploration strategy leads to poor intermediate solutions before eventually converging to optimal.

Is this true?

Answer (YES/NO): NO